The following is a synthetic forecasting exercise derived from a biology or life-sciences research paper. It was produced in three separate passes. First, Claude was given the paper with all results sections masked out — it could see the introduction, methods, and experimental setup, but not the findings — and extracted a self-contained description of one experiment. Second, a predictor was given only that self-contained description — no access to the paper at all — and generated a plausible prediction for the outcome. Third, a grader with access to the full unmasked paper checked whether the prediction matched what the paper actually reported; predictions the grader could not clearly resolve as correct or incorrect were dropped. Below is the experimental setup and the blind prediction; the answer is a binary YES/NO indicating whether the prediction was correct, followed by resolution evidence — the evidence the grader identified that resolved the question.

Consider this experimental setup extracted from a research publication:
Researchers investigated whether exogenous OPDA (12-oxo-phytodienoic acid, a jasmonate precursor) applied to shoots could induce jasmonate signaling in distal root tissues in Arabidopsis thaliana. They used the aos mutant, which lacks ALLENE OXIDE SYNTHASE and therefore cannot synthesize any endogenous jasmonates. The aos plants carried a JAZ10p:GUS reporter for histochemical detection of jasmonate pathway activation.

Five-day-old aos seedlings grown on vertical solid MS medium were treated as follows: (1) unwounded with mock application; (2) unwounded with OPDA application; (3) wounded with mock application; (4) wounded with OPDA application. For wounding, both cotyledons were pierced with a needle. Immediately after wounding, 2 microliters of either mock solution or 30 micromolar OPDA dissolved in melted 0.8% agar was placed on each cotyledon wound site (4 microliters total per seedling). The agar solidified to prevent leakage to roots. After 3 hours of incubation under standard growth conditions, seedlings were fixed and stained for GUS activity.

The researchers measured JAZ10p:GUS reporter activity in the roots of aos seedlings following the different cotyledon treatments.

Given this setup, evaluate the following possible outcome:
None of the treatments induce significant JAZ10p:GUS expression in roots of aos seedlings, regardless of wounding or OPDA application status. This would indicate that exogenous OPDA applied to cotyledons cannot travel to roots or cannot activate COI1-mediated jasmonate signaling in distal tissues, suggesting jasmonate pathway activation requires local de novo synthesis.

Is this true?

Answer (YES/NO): NO